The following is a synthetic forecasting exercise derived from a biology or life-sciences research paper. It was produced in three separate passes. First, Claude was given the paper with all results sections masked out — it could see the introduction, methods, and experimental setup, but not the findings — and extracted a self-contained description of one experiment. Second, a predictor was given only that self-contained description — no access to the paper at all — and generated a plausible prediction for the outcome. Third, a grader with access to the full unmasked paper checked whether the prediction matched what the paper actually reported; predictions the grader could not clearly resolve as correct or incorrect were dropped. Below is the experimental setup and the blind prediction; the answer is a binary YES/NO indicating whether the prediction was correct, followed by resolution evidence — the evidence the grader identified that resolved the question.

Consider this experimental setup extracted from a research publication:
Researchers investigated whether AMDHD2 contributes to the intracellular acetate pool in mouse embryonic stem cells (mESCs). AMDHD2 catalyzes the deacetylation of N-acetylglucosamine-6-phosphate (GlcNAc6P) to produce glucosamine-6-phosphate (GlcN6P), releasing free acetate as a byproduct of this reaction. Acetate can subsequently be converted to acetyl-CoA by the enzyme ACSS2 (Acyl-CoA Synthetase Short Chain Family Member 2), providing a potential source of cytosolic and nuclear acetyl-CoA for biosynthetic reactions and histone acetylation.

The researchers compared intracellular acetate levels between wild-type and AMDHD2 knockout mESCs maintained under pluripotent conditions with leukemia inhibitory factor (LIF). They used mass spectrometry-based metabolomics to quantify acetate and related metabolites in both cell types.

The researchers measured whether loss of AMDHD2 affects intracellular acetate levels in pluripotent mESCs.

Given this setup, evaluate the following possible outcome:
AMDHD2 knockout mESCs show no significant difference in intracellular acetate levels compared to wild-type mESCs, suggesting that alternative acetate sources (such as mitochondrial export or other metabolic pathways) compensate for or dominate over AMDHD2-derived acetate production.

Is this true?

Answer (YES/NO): YES